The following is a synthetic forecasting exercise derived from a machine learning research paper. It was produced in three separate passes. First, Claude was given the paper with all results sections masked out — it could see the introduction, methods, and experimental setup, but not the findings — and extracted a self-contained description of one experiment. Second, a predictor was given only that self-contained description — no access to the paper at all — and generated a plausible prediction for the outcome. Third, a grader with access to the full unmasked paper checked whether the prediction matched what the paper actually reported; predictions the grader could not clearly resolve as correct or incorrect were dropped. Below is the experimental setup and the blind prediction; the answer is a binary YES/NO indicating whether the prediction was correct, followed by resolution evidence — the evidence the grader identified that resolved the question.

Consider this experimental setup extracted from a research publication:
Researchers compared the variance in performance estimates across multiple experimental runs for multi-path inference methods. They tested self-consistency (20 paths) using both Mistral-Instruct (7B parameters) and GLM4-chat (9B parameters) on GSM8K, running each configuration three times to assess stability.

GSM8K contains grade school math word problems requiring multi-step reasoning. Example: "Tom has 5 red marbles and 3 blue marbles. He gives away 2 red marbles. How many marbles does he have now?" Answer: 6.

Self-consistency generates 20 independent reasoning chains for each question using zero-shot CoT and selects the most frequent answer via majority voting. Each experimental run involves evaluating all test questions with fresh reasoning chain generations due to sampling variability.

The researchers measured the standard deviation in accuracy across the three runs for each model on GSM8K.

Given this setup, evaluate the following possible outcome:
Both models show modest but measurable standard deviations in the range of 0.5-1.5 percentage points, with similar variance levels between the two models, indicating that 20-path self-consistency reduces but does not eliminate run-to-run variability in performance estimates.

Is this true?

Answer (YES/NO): NO